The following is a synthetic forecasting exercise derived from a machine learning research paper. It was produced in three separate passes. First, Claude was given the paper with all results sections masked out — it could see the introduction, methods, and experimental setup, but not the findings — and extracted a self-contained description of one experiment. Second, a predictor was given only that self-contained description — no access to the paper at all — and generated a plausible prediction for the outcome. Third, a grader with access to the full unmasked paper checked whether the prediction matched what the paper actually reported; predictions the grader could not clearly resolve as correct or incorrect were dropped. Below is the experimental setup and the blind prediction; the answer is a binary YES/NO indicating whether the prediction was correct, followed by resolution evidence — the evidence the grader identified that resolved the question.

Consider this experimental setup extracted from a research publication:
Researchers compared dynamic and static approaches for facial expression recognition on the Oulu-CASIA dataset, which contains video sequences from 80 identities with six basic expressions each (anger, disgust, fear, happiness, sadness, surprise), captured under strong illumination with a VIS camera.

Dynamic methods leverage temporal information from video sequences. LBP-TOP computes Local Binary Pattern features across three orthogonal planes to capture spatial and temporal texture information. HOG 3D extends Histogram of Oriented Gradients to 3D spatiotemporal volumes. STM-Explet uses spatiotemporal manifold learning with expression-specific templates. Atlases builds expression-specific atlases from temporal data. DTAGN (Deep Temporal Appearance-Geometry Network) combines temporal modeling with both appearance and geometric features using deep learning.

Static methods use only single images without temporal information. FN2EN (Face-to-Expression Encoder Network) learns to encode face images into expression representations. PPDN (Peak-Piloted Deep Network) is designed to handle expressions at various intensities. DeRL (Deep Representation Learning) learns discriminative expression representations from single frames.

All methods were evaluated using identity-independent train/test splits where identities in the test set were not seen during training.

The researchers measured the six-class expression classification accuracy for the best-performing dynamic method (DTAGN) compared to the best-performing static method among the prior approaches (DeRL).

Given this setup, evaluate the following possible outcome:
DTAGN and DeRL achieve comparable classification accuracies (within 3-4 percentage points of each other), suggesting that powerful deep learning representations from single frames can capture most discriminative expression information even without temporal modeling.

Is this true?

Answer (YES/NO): NO